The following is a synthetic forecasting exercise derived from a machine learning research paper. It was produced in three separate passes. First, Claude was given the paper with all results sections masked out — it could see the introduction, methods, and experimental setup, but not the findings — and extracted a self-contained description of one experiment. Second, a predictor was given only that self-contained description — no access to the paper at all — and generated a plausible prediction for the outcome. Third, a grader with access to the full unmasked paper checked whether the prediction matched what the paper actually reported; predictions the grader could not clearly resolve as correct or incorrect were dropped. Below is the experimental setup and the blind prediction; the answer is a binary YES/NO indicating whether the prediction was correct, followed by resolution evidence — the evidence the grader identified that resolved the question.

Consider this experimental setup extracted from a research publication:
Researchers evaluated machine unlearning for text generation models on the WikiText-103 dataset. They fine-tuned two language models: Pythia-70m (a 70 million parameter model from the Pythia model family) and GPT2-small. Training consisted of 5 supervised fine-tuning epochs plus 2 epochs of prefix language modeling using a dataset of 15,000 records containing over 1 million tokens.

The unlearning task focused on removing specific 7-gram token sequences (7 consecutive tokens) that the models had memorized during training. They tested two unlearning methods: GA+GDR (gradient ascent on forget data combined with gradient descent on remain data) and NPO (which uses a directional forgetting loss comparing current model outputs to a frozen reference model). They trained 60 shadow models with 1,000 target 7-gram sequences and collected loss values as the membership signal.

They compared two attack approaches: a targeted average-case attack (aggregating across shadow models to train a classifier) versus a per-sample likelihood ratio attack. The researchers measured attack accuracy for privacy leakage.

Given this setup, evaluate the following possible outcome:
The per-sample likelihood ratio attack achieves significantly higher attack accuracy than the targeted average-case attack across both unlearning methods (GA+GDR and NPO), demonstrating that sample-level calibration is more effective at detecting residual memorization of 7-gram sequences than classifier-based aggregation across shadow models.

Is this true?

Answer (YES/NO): YES